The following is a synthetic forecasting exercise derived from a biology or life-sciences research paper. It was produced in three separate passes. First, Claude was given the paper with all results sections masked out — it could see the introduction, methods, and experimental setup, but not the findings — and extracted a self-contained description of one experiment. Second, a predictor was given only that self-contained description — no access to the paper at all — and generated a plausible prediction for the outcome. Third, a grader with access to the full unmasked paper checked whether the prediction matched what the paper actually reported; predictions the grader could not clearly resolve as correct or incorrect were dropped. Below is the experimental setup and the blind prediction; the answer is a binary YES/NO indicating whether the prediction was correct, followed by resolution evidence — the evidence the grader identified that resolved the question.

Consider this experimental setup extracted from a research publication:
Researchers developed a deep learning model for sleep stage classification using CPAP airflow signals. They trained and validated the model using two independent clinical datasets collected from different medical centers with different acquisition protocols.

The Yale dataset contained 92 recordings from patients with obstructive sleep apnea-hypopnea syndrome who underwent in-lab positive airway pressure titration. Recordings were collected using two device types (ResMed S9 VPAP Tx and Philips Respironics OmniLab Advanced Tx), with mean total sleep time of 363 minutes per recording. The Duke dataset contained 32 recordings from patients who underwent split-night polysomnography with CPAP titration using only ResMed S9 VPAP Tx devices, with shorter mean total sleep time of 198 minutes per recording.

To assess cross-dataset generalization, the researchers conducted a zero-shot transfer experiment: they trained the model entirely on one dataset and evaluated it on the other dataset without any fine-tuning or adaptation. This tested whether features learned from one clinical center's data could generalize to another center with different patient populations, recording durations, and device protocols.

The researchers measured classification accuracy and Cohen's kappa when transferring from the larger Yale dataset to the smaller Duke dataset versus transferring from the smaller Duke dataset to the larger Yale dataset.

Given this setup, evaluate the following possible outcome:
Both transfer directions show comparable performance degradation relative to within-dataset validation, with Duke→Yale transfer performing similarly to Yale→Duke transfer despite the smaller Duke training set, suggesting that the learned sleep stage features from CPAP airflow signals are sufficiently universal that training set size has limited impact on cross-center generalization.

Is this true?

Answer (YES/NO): NO